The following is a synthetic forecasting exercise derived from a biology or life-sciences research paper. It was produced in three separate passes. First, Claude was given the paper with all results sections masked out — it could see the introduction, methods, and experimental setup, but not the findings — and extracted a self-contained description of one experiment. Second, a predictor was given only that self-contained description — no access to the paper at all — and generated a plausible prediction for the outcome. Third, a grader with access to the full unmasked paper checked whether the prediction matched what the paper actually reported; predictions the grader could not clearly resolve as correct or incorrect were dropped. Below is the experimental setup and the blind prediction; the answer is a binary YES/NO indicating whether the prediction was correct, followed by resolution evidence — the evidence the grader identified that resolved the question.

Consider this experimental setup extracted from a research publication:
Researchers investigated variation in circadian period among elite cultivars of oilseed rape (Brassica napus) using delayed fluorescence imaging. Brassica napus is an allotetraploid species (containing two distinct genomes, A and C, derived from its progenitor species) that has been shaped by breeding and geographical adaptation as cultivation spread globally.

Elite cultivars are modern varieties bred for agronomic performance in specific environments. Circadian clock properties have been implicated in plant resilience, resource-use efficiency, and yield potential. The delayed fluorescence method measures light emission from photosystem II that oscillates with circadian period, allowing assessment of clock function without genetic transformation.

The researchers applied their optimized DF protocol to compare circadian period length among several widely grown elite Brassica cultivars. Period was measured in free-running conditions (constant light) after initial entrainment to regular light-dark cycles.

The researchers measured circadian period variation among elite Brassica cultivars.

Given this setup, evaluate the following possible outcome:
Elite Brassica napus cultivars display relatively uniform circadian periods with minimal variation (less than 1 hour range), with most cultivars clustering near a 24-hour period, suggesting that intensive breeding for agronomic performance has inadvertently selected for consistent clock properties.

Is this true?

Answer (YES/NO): NO